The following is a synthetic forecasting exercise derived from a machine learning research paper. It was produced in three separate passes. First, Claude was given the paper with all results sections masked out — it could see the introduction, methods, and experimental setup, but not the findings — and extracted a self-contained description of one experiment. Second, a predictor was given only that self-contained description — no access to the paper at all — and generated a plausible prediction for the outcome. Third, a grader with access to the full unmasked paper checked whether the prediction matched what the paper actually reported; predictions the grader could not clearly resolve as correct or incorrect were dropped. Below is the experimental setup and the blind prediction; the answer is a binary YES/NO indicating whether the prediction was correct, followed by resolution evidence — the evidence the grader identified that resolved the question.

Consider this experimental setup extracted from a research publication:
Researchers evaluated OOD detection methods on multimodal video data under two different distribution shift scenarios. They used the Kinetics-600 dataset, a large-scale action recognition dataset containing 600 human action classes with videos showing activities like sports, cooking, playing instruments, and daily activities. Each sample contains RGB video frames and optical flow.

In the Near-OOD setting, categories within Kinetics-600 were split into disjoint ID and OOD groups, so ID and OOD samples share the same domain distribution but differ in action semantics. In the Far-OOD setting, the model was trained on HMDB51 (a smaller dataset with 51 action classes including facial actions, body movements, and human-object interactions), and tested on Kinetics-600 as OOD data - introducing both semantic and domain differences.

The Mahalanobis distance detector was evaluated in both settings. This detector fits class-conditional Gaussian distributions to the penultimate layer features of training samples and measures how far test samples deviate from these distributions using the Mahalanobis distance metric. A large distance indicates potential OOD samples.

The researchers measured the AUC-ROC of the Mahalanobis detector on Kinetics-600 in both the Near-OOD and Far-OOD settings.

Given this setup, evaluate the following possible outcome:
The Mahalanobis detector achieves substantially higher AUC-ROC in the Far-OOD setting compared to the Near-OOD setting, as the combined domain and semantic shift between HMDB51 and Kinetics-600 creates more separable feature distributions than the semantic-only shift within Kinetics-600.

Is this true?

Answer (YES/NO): YES